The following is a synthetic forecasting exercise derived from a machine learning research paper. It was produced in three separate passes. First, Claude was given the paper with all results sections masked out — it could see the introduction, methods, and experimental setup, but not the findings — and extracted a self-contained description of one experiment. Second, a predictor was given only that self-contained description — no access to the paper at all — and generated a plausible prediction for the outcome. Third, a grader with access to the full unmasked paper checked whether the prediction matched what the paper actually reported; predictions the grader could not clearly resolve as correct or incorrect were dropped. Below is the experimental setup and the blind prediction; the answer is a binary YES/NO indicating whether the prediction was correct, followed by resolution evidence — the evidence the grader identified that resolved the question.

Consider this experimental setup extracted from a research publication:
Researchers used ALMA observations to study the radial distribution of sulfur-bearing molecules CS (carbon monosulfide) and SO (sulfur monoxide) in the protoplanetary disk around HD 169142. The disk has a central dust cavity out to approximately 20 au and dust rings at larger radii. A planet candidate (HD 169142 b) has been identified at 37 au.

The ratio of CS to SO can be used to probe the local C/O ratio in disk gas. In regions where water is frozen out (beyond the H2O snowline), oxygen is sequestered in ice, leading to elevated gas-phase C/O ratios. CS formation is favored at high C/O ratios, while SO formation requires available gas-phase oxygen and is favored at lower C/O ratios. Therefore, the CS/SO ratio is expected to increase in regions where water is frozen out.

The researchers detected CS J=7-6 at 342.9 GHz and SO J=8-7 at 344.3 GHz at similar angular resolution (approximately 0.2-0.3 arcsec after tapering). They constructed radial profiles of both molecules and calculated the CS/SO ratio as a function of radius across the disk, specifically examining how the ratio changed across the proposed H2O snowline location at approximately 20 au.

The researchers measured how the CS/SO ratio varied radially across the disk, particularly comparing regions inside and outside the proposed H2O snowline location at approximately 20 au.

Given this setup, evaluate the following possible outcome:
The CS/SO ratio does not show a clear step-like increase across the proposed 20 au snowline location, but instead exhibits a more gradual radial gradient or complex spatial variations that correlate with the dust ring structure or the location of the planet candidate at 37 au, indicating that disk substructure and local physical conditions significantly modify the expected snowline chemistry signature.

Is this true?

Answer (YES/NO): NO